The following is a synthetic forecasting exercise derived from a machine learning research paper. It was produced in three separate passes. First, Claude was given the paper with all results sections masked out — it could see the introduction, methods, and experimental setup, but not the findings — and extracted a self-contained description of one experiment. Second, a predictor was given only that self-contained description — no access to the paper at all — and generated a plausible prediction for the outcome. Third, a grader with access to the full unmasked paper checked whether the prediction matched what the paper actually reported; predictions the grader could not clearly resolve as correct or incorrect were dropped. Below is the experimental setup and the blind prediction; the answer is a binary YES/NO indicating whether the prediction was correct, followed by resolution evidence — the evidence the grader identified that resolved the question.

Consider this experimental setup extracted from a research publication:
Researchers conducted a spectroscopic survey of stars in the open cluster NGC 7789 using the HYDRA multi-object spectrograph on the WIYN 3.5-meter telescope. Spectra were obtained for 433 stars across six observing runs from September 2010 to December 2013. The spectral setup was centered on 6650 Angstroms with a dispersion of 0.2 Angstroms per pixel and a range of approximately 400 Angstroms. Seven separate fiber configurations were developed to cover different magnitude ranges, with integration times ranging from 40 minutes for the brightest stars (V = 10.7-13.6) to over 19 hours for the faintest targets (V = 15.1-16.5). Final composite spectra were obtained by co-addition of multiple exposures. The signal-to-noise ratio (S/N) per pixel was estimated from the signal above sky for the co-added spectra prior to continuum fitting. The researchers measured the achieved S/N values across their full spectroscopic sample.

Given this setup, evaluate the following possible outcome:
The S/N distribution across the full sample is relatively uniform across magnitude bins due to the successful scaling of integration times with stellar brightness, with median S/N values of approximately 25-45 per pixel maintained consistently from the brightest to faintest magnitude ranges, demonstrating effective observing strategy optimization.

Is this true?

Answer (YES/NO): NO